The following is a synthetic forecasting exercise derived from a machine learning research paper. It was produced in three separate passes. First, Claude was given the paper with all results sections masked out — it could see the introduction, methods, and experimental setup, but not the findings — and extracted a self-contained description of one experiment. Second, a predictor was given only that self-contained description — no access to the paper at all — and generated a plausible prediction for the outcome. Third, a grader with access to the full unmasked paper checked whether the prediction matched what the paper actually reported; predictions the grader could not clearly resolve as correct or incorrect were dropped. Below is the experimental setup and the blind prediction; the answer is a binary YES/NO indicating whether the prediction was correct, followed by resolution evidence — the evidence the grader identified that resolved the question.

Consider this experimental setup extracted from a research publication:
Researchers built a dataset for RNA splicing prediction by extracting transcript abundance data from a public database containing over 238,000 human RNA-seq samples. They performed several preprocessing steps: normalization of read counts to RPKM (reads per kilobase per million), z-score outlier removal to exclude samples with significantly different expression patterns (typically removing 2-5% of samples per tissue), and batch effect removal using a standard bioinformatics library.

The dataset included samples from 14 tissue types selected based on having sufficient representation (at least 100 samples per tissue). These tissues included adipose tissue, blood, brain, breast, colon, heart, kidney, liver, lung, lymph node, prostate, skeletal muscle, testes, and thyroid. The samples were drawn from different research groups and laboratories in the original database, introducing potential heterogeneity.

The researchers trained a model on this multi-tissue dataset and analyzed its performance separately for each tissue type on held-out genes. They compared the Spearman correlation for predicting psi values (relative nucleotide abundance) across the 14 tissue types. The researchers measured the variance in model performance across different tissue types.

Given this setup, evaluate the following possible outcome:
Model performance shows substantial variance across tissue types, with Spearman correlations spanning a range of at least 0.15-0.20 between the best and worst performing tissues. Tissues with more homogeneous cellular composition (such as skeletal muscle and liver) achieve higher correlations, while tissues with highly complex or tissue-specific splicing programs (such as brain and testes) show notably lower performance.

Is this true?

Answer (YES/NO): NO